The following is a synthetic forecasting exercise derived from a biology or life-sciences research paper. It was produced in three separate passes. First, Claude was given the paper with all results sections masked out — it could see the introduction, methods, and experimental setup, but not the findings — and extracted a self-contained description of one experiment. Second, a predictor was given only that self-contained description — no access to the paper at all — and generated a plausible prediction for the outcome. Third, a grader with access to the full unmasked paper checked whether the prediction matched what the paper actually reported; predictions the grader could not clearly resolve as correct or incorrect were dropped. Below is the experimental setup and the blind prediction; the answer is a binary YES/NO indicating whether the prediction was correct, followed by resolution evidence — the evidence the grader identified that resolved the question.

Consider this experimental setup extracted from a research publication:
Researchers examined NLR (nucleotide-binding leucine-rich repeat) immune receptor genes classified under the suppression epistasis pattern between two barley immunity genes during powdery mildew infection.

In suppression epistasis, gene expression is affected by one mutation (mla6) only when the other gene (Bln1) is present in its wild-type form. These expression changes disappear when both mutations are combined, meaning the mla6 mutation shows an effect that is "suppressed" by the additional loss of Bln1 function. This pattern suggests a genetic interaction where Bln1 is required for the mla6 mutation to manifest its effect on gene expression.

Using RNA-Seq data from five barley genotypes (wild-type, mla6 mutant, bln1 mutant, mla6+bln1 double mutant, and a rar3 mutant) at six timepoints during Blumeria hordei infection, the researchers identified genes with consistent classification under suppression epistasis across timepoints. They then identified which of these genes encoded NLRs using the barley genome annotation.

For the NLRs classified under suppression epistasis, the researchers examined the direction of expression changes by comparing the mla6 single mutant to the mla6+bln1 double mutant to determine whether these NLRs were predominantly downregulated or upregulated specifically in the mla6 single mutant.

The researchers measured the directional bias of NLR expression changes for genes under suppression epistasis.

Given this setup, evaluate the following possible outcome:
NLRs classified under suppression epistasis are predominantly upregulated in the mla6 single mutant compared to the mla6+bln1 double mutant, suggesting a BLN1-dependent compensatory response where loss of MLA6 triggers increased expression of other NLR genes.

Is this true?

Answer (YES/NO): NO